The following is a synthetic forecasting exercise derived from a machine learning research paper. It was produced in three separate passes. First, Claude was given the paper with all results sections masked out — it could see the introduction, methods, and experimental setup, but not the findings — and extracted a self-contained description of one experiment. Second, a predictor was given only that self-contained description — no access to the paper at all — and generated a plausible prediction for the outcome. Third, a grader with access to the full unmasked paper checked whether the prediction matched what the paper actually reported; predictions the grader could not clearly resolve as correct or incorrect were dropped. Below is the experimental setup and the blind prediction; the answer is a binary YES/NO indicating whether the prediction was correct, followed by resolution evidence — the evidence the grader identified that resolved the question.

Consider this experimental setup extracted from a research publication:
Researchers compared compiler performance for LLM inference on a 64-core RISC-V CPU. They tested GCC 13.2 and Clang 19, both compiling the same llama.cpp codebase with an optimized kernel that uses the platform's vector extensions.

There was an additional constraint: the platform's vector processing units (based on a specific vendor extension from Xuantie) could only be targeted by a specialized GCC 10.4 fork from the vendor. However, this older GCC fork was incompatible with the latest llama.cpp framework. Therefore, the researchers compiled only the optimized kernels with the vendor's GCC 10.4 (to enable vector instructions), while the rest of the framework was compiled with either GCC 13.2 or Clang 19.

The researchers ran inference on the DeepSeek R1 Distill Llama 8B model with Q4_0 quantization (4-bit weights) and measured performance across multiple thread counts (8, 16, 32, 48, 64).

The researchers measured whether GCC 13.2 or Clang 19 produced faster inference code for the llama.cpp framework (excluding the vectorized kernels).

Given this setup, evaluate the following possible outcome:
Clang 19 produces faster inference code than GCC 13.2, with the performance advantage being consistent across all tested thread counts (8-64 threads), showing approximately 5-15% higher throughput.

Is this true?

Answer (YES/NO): NO